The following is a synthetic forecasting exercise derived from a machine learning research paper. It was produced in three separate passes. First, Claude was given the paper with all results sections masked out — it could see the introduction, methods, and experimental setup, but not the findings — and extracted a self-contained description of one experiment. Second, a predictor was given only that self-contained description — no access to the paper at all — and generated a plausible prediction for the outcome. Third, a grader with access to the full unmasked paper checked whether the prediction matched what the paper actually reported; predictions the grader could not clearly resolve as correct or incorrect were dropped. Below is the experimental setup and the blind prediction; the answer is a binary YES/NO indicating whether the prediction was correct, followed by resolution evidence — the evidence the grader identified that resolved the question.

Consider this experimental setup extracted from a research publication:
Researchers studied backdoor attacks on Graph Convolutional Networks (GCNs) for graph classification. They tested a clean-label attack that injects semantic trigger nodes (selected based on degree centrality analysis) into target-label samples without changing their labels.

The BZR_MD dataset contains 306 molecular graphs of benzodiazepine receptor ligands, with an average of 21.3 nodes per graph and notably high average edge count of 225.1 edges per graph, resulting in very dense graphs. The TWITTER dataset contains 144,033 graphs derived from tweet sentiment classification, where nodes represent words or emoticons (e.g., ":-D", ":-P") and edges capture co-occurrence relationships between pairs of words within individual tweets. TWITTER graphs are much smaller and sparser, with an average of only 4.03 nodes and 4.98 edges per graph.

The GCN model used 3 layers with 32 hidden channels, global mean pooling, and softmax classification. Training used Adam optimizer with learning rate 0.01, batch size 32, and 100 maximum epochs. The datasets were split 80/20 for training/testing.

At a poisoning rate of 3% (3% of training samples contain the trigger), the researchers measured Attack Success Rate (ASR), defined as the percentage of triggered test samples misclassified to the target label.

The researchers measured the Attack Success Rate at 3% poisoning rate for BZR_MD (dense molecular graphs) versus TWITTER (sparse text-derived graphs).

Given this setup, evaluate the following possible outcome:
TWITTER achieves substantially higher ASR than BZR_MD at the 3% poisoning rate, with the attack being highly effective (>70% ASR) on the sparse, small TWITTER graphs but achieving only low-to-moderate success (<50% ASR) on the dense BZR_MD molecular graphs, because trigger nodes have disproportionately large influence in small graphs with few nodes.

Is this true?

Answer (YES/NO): NO